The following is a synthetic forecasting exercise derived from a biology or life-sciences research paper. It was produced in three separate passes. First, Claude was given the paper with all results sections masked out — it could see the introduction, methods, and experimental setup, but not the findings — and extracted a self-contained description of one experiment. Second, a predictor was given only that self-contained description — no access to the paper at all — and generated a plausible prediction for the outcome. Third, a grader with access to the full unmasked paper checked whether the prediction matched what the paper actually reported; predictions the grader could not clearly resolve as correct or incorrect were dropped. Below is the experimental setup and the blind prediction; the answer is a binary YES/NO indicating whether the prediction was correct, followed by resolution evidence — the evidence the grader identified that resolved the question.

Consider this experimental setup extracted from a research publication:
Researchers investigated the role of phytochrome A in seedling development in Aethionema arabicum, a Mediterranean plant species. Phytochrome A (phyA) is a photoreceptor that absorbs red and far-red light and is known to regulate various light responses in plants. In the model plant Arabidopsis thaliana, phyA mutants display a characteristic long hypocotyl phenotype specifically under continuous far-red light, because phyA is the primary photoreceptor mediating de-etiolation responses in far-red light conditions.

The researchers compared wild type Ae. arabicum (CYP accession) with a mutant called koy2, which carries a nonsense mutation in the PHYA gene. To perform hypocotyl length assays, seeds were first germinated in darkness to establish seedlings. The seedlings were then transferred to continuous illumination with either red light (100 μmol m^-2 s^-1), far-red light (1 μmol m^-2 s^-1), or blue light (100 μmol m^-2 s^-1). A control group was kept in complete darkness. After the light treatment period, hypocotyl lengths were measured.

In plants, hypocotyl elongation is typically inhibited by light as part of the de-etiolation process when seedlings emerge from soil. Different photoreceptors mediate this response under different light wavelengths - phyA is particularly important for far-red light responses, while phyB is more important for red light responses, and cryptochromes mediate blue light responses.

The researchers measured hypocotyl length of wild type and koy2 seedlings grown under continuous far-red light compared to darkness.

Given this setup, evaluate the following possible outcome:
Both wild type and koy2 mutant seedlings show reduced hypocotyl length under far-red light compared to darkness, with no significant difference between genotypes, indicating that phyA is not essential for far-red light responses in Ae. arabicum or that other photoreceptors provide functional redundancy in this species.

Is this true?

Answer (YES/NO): NO